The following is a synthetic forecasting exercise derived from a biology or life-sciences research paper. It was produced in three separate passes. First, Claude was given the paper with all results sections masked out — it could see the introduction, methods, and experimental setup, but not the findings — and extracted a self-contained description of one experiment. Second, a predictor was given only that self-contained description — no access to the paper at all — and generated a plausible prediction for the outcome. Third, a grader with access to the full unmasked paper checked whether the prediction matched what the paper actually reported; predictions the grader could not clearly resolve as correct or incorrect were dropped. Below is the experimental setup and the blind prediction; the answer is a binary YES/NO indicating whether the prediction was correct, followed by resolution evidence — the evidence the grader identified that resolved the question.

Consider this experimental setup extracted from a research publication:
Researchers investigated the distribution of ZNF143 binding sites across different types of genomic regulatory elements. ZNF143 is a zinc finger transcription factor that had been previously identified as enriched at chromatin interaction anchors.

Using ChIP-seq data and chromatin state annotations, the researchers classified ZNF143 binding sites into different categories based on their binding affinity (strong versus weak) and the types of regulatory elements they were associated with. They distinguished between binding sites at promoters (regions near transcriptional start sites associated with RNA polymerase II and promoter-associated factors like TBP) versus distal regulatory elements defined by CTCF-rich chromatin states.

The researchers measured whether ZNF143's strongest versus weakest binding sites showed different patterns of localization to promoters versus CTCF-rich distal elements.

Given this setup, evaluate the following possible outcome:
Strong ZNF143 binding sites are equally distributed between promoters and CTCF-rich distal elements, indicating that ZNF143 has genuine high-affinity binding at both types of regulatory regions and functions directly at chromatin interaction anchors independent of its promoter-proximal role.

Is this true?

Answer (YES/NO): NO